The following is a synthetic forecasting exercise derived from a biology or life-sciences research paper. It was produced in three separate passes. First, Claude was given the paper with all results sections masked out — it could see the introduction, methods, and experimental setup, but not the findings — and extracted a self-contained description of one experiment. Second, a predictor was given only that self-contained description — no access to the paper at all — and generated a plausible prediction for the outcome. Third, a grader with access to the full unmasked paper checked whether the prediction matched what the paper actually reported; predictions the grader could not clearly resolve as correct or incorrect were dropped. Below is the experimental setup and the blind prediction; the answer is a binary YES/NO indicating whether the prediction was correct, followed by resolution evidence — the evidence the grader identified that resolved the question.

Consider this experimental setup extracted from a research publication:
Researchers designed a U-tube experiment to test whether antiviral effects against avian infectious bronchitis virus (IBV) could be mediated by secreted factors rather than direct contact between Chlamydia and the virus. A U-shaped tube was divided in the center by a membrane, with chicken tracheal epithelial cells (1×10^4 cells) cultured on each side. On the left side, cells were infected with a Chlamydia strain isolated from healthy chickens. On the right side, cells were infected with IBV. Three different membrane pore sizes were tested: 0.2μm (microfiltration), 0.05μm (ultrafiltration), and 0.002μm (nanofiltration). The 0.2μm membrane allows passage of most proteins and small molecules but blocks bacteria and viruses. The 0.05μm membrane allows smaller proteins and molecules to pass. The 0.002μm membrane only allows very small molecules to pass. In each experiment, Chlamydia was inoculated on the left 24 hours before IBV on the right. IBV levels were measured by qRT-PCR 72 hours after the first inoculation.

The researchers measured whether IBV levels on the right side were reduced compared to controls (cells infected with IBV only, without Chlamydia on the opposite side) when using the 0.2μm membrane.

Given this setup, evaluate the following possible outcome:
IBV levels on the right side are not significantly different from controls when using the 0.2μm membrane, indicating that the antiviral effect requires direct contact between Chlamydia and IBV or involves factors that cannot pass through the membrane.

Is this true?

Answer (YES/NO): YES